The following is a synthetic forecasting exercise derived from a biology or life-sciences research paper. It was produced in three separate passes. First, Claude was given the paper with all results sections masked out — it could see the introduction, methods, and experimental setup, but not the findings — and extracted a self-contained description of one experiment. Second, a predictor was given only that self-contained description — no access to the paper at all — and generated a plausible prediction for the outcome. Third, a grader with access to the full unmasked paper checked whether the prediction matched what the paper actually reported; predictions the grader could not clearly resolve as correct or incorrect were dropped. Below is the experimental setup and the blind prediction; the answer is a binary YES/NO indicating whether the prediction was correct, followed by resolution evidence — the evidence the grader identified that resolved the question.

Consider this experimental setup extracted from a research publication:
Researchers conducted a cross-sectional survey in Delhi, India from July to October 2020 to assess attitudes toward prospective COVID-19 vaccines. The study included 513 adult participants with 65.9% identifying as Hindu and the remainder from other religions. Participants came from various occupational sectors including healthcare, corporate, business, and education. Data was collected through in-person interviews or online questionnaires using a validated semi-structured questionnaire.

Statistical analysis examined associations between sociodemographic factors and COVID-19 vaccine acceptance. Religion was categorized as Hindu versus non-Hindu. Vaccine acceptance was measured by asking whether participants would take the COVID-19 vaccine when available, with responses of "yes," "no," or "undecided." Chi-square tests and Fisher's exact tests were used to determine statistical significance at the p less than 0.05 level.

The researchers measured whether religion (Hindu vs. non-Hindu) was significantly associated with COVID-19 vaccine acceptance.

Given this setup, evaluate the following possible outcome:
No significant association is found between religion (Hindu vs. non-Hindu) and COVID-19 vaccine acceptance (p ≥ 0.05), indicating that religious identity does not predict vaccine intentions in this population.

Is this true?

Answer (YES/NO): NO